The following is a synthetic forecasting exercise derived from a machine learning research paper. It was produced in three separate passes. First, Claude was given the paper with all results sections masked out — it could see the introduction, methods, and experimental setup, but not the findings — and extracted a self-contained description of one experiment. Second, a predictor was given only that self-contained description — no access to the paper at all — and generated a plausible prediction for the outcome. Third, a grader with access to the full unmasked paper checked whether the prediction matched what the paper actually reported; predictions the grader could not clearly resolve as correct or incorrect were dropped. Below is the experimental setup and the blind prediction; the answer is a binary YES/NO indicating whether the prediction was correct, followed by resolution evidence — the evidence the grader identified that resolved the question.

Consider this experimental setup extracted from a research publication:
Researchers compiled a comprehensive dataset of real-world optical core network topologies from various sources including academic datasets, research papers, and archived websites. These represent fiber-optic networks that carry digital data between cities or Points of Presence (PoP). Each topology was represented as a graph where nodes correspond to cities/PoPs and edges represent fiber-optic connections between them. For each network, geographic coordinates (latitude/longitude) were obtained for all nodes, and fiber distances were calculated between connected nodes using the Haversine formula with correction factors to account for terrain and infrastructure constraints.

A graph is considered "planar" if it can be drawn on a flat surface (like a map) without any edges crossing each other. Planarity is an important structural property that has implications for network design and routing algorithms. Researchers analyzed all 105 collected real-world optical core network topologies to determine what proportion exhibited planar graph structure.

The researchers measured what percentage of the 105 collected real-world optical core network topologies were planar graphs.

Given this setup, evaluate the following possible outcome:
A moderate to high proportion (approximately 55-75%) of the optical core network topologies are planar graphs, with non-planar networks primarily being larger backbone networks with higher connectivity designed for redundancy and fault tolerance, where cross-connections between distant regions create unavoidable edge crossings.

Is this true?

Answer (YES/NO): NO